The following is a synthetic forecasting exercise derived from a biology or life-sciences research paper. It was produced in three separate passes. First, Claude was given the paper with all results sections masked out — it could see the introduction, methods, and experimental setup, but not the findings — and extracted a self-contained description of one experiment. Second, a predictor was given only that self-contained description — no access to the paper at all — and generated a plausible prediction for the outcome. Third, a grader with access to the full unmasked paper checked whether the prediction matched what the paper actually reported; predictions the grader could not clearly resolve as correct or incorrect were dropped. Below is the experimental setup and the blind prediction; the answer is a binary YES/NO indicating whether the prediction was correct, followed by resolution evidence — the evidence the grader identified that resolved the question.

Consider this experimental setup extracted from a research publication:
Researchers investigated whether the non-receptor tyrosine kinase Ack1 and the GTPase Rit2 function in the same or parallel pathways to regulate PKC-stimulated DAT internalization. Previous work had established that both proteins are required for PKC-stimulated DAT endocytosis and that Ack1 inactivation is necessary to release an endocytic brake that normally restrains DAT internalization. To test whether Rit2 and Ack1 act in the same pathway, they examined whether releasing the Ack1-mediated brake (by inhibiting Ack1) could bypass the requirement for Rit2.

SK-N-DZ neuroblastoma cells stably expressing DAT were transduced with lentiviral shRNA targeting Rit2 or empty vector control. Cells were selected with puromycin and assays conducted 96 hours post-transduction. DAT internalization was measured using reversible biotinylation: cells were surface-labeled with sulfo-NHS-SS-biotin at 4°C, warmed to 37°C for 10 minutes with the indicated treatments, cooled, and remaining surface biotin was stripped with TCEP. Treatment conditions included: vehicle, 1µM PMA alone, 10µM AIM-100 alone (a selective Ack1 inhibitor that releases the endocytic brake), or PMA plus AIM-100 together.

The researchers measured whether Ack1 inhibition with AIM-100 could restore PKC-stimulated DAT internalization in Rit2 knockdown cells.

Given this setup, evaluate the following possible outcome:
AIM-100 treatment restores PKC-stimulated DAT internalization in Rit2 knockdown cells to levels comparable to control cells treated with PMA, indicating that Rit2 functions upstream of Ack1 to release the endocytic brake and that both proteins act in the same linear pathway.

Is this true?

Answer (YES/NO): NO